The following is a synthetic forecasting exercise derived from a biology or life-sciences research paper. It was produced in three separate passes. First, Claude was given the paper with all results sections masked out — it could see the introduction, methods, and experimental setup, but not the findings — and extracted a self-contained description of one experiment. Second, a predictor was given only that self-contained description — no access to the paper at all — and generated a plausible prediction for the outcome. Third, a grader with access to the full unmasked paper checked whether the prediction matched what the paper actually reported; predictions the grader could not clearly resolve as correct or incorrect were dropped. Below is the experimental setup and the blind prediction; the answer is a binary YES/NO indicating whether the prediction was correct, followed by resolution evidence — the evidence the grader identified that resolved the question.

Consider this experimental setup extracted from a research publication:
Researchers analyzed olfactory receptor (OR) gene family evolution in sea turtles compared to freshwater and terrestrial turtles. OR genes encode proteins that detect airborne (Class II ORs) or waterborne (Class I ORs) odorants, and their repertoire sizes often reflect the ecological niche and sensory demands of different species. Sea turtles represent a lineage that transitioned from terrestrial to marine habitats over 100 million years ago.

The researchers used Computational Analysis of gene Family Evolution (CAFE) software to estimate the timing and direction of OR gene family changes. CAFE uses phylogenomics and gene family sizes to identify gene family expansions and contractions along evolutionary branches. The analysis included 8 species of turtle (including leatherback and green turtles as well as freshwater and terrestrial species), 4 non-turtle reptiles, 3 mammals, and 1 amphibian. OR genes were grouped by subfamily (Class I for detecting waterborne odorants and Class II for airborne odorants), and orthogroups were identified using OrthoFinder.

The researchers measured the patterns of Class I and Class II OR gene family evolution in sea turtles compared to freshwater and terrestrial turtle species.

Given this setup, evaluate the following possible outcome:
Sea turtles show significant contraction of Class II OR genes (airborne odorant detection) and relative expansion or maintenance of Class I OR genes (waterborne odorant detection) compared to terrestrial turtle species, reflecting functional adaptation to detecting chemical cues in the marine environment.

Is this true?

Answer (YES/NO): NO